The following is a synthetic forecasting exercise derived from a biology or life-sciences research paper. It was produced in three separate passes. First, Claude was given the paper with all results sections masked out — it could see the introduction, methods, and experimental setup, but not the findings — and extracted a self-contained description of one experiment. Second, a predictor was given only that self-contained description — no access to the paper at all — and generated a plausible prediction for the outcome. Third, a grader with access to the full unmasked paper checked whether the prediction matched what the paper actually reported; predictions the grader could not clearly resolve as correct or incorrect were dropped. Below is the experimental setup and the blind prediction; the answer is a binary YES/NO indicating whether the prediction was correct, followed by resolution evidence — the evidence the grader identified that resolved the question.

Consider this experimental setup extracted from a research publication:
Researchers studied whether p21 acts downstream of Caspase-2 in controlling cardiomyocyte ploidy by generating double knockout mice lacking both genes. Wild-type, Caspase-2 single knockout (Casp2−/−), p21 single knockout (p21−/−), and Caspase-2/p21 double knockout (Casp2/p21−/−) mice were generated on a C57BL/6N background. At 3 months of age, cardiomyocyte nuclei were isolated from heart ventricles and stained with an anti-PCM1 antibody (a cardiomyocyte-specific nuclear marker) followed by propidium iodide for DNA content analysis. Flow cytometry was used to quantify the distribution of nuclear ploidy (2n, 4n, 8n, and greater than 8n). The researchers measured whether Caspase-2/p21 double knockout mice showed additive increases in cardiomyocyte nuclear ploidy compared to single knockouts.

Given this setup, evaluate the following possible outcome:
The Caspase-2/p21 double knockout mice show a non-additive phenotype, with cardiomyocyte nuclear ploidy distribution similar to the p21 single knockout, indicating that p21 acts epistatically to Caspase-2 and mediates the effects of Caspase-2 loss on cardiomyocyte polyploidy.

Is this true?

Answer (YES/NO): NO